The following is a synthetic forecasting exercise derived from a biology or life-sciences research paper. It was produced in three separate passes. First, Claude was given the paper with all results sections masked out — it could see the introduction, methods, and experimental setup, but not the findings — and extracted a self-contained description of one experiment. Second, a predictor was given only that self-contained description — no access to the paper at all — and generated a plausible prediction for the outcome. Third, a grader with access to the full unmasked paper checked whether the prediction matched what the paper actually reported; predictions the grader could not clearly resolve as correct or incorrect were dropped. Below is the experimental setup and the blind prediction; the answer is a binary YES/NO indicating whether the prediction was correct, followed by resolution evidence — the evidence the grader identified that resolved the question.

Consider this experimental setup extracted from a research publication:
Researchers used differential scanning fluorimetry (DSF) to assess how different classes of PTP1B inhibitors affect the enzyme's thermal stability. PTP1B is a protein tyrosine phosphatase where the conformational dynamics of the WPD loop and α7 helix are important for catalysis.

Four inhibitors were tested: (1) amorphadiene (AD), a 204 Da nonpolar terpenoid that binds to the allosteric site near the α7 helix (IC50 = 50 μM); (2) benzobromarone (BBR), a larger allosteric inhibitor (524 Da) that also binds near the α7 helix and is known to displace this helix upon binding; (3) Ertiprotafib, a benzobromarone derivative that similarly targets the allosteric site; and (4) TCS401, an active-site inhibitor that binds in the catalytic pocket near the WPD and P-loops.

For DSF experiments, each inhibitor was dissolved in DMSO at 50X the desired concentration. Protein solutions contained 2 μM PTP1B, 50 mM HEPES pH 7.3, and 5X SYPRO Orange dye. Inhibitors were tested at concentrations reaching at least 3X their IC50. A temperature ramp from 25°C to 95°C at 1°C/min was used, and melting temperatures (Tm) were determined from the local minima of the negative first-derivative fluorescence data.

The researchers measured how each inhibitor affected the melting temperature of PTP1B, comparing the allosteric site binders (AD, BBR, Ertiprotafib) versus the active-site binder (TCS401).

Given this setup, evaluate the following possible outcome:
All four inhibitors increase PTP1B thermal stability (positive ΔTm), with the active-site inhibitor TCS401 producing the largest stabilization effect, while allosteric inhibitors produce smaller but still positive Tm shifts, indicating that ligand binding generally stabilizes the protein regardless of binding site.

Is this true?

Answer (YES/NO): NO